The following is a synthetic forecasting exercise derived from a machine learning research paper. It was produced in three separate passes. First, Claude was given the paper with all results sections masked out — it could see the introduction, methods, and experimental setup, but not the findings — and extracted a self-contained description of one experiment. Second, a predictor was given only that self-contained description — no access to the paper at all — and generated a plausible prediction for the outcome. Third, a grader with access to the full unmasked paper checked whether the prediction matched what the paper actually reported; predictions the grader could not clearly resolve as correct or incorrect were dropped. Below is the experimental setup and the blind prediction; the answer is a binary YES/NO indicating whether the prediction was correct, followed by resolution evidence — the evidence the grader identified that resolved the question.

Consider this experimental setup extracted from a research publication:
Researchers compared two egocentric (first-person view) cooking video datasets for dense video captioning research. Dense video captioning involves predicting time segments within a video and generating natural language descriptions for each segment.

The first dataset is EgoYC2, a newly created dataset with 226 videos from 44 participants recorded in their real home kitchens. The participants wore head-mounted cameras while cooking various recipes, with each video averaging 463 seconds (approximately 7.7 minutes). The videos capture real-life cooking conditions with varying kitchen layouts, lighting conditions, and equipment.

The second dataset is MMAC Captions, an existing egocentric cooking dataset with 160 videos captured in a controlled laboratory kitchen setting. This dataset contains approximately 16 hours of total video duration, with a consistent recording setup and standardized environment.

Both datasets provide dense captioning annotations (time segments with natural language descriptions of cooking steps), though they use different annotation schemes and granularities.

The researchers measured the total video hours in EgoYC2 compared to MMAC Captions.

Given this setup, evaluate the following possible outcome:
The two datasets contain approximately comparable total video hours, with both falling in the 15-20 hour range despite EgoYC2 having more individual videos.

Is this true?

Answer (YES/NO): NO